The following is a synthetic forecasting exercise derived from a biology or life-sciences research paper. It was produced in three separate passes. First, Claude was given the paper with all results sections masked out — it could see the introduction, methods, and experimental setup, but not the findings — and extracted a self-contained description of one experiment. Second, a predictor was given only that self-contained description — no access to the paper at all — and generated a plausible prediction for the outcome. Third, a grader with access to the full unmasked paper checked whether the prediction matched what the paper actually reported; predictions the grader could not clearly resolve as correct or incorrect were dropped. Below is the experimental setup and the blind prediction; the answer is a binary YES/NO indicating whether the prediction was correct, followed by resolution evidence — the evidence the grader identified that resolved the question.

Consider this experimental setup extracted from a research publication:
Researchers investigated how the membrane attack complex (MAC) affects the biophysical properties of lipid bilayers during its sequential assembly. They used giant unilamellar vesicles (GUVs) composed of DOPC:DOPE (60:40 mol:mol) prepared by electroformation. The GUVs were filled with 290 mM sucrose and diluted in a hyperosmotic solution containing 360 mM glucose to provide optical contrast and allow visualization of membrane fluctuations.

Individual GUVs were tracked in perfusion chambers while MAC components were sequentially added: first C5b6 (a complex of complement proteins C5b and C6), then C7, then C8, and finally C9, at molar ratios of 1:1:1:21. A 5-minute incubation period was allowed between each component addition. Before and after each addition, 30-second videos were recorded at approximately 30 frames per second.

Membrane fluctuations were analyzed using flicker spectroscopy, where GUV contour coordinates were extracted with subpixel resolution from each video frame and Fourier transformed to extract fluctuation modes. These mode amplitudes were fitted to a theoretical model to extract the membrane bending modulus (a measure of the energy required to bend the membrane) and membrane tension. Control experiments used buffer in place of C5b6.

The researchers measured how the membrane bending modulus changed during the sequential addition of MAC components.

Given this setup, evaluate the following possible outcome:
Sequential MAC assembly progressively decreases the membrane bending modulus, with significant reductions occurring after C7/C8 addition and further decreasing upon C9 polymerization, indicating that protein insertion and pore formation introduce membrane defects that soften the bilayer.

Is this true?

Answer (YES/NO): NO